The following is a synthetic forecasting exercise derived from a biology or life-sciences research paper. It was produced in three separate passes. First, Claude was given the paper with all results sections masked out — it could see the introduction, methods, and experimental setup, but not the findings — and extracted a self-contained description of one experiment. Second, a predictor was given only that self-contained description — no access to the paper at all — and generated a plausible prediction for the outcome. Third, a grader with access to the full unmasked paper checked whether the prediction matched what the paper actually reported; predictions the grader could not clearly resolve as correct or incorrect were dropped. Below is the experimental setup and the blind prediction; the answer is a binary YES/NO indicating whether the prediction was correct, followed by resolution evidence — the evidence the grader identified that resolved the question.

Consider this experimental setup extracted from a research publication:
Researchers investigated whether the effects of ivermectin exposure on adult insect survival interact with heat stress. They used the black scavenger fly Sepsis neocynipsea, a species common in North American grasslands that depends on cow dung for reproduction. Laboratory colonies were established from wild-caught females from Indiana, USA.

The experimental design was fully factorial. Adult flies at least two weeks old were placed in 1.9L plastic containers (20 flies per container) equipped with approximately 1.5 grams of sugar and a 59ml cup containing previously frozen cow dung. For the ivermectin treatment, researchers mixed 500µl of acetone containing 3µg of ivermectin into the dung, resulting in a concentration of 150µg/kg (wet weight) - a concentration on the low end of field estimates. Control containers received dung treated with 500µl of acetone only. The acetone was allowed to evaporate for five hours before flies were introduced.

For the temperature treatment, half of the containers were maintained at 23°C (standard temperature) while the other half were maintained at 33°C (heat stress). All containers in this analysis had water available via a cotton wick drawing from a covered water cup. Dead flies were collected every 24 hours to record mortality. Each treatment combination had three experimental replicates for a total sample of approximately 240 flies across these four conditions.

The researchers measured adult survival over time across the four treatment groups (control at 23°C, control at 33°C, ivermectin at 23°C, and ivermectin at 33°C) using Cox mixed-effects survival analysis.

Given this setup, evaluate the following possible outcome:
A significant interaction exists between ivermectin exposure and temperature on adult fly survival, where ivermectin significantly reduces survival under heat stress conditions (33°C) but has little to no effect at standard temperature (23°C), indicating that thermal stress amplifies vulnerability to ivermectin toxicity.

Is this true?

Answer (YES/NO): NO